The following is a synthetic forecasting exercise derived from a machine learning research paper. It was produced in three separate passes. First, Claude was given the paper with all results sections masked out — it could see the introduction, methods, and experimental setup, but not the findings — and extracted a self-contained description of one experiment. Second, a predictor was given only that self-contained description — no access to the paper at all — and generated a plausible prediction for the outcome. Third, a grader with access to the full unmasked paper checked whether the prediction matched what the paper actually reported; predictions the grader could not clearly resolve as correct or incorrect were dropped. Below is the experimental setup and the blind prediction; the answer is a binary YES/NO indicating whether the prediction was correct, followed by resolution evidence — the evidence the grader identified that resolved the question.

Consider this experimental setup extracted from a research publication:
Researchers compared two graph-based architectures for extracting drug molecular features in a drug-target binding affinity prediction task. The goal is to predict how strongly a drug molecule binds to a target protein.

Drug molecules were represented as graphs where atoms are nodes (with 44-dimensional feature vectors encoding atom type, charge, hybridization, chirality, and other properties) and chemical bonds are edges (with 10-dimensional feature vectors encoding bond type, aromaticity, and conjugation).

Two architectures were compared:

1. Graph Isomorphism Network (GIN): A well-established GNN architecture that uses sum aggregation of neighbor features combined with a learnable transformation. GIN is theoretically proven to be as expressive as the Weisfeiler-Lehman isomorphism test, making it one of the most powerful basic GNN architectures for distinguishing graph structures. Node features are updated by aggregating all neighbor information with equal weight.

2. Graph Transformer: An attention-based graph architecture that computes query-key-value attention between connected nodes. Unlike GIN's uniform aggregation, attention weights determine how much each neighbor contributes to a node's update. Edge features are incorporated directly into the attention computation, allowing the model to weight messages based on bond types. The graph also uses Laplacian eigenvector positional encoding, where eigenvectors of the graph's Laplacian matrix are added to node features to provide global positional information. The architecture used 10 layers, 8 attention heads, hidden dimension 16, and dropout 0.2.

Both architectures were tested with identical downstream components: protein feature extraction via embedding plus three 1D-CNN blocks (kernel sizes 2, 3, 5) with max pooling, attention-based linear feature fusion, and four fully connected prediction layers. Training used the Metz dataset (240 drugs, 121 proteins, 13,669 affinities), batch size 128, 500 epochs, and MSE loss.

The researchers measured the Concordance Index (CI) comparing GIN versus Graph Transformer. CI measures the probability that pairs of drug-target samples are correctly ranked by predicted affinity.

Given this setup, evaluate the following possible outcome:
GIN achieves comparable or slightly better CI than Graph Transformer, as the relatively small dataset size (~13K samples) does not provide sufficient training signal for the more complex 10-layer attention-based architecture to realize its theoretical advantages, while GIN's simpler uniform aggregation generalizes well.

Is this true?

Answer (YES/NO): NO